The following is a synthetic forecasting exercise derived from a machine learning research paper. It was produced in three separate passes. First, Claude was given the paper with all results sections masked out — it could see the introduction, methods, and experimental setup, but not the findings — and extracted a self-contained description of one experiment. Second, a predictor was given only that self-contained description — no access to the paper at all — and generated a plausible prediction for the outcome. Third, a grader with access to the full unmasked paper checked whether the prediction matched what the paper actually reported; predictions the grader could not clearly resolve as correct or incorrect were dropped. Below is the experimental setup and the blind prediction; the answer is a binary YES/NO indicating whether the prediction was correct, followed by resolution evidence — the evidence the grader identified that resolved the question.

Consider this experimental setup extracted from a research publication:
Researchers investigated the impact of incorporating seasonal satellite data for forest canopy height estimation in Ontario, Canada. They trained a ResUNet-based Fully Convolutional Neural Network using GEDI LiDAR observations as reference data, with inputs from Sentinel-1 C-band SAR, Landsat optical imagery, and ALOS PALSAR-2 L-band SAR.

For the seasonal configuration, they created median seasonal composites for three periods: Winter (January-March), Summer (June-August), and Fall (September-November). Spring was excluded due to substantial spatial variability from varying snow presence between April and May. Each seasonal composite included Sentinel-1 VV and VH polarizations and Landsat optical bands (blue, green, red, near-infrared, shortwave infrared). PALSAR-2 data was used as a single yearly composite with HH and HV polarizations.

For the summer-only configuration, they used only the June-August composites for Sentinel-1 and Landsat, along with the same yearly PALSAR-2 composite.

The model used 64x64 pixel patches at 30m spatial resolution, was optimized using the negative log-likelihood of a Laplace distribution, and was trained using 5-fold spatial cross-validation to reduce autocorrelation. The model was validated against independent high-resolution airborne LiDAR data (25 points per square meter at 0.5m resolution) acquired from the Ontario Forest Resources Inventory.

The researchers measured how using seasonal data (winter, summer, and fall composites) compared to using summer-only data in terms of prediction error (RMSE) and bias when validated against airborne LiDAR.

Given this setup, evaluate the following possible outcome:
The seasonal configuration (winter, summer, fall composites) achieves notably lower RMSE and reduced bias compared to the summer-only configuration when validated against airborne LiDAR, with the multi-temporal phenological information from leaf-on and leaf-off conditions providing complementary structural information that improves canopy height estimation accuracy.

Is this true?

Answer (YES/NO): YES